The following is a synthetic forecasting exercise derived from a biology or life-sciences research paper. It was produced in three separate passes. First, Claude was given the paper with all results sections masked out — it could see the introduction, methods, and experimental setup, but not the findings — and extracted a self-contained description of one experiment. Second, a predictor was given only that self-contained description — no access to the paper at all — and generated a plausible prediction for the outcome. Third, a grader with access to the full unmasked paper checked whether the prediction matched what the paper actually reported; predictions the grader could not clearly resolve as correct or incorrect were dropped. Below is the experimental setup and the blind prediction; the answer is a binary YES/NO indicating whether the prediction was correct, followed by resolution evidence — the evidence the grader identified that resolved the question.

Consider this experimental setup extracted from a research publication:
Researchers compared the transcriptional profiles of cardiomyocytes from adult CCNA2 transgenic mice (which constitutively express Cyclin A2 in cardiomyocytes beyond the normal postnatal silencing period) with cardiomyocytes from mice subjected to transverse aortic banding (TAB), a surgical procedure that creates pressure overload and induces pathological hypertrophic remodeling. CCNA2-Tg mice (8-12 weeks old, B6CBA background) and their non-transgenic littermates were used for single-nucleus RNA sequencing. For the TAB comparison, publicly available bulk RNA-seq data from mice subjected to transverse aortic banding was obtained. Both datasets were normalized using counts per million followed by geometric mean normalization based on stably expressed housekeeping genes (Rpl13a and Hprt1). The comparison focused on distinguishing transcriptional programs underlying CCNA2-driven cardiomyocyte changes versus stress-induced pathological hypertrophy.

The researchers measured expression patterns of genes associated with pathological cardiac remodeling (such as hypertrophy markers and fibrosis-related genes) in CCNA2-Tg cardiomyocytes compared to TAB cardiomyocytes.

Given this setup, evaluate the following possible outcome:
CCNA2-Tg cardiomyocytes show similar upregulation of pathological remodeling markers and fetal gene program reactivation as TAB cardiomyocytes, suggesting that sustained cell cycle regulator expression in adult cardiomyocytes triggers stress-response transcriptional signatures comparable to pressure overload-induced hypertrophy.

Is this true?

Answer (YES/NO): NO